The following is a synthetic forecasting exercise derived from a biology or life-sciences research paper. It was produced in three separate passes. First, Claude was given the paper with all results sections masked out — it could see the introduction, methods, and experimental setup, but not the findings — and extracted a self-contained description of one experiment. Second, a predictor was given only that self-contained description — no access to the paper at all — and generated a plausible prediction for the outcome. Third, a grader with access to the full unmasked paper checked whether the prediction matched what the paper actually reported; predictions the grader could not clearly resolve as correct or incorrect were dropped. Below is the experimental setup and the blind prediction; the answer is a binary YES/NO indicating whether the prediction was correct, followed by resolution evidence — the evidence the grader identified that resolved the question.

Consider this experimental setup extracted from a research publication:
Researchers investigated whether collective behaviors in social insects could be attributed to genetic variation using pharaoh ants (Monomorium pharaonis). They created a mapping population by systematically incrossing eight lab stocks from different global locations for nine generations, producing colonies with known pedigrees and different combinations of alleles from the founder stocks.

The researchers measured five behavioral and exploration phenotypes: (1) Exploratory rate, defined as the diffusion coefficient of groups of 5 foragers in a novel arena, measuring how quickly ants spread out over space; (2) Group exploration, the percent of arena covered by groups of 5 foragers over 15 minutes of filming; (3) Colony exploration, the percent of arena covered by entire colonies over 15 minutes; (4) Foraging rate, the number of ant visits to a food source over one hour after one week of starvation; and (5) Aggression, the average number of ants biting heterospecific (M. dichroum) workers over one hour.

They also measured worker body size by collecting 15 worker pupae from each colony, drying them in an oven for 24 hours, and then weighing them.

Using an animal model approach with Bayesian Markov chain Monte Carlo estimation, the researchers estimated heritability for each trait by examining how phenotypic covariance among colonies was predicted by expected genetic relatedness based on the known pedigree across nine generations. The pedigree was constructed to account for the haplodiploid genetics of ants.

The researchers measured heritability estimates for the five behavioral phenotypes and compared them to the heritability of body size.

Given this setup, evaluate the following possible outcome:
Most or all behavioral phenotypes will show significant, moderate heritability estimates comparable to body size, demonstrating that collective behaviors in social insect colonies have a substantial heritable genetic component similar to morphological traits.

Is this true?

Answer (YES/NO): NO